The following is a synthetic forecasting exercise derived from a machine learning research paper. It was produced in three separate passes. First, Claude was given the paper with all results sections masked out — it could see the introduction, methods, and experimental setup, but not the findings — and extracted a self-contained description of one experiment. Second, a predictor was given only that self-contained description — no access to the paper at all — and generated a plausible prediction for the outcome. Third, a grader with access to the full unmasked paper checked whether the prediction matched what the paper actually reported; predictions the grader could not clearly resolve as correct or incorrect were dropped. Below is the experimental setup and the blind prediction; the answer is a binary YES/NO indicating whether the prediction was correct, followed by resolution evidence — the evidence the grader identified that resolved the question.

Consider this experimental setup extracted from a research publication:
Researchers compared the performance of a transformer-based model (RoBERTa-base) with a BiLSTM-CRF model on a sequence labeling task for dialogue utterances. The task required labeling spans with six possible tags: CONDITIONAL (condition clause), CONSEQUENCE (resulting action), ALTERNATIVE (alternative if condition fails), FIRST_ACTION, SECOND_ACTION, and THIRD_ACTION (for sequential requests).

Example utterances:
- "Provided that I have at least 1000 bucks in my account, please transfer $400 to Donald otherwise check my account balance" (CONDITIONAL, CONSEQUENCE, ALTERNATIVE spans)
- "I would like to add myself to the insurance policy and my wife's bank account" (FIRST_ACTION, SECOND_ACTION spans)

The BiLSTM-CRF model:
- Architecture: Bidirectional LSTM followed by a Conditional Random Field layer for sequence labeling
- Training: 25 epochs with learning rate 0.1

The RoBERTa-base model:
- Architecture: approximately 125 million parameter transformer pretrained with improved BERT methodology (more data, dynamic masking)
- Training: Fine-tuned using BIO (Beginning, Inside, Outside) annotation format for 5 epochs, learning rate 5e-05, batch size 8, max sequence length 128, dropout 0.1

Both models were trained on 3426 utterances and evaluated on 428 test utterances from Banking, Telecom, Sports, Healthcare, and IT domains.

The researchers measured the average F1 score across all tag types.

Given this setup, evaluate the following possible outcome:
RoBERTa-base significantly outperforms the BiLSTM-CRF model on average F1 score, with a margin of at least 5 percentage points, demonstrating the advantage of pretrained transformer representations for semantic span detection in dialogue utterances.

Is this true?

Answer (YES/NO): YES